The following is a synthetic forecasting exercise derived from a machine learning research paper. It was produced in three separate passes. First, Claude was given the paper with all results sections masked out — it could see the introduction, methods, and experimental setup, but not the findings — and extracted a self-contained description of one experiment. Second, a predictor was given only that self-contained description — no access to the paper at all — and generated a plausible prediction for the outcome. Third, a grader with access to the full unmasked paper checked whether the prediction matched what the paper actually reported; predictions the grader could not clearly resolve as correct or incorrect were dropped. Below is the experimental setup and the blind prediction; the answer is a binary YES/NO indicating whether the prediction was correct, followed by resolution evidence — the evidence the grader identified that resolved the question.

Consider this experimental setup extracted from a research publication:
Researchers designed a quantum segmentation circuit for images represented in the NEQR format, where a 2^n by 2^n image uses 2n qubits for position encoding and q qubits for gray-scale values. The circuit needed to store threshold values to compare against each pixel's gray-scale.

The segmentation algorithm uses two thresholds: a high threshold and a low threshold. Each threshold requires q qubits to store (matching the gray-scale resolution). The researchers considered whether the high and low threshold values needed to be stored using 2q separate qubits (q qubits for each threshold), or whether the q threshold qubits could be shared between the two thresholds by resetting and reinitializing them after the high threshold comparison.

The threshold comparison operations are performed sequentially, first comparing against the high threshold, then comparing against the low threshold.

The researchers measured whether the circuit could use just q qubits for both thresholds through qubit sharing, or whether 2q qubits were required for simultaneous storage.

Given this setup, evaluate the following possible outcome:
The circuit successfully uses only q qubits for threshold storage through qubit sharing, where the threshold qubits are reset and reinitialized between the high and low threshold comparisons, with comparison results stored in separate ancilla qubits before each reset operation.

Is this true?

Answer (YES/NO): YES